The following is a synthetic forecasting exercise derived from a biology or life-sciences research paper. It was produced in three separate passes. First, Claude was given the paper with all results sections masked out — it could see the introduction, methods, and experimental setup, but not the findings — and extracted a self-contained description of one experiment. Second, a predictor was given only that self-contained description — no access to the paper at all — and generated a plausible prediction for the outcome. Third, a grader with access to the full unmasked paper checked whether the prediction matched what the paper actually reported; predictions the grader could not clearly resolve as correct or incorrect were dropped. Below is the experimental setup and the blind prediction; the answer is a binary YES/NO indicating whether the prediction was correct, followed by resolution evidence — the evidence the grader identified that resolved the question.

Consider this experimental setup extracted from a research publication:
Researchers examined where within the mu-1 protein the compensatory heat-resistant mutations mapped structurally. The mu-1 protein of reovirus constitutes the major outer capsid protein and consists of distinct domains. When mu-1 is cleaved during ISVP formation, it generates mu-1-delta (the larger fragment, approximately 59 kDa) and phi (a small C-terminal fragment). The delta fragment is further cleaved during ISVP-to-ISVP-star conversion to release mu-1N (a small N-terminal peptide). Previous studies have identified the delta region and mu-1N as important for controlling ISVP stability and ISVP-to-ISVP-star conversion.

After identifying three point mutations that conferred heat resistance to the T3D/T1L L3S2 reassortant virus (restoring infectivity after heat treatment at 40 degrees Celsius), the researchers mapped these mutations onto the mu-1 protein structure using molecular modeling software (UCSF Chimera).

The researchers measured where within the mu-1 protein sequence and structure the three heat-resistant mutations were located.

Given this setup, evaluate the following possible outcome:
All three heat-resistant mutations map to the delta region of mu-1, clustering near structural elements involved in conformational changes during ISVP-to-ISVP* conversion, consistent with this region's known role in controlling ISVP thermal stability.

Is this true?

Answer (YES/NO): NO